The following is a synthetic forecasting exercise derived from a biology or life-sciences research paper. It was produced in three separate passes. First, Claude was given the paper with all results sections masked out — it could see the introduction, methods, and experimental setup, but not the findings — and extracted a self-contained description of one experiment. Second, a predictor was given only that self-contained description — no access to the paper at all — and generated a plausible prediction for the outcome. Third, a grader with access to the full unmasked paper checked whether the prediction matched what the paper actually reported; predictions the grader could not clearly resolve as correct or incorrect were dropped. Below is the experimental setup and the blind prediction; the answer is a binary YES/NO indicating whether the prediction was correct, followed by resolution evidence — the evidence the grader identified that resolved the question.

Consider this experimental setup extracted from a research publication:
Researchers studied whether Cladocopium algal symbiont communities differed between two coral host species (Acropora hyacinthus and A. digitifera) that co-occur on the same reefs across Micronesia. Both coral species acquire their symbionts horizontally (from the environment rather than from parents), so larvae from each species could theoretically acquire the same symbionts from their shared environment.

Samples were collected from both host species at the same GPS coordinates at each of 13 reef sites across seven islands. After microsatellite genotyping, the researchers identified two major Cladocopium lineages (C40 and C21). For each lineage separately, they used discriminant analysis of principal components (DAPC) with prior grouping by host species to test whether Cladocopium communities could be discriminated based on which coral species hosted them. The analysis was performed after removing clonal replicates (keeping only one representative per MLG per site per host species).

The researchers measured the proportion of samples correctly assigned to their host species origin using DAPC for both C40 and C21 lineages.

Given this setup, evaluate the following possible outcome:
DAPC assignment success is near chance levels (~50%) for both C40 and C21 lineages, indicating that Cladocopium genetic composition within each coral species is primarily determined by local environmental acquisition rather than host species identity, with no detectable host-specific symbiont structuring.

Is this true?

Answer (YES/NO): NO